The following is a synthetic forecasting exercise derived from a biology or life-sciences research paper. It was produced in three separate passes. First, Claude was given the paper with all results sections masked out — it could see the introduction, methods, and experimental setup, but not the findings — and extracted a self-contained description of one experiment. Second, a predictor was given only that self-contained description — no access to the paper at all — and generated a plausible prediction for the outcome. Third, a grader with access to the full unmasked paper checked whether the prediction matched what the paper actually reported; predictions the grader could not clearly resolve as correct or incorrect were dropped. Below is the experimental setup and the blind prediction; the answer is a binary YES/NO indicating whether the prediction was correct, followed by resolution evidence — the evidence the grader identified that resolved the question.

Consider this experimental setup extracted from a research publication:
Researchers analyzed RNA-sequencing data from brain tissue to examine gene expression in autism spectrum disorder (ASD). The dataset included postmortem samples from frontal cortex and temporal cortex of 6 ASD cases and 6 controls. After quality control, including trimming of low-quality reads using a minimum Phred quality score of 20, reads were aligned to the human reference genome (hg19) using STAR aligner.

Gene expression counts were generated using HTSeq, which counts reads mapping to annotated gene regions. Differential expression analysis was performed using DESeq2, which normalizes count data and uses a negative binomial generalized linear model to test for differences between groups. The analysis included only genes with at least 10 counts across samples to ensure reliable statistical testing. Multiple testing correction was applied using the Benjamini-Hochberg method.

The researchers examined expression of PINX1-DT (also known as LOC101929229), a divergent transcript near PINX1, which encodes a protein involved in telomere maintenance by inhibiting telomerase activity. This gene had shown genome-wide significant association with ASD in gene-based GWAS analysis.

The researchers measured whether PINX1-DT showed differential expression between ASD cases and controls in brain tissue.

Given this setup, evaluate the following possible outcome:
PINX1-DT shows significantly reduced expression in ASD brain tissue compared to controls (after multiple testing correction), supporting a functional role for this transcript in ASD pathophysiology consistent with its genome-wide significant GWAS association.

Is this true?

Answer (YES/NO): NO